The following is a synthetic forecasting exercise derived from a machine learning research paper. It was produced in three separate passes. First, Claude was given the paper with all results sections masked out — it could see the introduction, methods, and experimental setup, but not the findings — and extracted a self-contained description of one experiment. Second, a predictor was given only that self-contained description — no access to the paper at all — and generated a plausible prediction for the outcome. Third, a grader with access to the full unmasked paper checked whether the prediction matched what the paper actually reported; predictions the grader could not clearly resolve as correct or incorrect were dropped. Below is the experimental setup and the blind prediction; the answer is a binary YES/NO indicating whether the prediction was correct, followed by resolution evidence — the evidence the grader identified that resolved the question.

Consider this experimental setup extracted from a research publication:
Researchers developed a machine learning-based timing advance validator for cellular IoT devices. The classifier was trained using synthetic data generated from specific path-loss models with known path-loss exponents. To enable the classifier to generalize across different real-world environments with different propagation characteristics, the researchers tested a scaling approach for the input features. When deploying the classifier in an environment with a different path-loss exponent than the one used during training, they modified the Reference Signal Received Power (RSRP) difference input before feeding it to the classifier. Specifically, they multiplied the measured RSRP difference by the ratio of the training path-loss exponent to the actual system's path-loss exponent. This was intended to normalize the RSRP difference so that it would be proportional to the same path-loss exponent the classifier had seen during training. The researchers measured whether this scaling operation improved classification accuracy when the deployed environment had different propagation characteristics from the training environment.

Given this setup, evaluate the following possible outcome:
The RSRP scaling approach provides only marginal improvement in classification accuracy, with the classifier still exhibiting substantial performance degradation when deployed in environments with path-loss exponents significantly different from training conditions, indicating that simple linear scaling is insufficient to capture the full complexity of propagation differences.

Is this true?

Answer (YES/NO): NO